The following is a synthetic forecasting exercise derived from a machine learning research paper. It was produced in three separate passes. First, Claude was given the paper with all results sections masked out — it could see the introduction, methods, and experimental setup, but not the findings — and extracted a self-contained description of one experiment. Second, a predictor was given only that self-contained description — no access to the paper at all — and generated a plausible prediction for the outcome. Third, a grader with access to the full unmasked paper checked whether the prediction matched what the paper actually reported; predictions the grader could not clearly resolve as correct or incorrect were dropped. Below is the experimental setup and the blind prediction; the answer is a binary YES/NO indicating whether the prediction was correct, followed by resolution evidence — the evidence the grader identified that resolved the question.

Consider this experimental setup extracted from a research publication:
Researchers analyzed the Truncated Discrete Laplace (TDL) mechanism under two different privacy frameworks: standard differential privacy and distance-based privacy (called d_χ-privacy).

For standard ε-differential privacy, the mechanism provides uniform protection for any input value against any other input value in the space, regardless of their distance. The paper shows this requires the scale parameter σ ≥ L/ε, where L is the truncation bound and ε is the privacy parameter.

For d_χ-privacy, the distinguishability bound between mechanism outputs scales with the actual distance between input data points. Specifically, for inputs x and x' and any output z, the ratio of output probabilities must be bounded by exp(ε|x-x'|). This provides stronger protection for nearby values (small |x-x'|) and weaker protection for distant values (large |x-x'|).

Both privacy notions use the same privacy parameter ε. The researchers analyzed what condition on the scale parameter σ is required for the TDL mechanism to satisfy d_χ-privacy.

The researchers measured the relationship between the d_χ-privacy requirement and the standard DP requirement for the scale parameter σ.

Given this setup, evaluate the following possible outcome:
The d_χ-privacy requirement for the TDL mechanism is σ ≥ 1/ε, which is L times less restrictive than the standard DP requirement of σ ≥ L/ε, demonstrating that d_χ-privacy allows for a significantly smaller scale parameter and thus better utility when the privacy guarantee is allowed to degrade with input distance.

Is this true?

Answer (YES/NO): YES